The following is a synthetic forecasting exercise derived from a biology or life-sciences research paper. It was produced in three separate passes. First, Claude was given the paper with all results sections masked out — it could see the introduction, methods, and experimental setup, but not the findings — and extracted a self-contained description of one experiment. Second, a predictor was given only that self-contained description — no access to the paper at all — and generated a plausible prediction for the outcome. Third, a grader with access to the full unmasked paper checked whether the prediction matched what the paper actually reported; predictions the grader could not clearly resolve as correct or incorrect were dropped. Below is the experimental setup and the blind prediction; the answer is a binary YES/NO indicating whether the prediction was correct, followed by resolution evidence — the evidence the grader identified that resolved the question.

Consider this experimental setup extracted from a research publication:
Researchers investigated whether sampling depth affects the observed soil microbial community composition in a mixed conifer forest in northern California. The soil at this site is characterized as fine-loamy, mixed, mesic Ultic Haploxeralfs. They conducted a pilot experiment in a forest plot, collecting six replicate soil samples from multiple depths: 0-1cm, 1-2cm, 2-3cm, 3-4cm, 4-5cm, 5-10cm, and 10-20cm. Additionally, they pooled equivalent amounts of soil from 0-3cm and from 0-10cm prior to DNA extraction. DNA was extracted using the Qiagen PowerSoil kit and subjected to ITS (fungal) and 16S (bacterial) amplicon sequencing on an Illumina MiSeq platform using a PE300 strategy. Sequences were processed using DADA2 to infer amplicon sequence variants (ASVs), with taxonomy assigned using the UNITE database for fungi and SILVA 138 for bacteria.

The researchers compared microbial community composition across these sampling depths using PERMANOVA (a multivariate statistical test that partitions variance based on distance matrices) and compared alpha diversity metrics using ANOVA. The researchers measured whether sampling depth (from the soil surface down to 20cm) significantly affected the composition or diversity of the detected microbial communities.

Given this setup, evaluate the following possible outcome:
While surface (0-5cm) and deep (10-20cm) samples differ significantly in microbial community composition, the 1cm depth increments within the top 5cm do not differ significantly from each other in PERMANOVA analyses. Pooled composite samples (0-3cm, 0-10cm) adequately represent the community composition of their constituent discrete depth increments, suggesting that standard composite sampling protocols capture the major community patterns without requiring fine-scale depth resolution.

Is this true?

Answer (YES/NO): NO